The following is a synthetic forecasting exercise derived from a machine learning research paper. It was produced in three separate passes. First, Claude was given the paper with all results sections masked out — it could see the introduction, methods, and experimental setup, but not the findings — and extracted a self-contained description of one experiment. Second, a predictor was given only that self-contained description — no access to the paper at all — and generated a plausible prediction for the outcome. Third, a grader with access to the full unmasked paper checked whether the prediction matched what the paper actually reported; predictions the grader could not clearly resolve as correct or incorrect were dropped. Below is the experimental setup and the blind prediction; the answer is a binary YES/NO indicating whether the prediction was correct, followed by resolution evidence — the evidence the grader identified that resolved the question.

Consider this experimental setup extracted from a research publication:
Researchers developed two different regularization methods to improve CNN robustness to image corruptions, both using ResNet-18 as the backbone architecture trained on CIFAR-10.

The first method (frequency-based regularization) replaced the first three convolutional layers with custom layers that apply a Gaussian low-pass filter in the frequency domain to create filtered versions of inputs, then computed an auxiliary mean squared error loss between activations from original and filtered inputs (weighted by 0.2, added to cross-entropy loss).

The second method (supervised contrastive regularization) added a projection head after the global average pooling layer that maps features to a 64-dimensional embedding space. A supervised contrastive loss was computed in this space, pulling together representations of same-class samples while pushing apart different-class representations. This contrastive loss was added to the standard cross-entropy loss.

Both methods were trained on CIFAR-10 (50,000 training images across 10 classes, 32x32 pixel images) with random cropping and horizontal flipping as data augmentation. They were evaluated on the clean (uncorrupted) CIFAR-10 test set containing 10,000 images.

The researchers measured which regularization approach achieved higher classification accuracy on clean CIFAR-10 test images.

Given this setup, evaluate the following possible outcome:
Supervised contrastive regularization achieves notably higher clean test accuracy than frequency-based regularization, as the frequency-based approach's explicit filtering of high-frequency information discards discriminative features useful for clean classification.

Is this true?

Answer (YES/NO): YES